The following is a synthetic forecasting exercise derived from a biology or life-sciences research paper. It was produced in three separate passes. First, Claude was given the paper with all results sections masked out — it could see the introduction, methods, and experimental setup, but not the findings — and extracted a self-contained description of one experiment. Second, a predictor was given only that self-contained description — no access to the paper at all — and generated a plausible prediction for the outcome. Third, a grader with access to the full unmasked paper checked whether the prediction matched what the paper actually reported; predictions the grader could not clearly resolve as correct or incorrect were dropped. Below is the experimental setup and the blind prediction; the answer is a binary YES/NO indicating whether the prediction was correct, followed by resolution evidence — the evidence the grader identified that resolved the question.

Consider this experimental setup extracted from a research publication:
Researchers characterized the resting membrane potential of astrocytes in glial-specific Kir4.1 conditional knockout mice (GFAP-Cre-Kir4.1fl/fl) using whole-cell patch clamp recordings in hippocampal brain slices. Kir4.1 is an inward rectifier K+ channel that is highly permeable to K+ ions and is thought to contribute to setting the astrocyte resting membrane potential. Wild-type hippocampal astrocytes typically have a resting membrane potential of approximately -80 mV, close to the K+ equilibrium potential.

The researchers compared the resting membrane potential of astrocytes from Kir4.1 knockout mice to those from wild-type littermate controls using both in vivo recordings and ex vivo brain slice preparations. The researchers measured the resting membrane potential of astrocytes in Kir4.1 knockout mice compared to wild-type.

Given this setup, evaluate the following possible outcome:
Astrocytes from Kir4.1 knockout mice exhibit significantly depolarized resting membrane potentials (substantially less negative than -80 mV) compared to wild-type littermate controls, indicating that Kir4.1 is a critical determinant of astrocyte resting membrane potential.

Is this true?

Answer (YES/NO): YES